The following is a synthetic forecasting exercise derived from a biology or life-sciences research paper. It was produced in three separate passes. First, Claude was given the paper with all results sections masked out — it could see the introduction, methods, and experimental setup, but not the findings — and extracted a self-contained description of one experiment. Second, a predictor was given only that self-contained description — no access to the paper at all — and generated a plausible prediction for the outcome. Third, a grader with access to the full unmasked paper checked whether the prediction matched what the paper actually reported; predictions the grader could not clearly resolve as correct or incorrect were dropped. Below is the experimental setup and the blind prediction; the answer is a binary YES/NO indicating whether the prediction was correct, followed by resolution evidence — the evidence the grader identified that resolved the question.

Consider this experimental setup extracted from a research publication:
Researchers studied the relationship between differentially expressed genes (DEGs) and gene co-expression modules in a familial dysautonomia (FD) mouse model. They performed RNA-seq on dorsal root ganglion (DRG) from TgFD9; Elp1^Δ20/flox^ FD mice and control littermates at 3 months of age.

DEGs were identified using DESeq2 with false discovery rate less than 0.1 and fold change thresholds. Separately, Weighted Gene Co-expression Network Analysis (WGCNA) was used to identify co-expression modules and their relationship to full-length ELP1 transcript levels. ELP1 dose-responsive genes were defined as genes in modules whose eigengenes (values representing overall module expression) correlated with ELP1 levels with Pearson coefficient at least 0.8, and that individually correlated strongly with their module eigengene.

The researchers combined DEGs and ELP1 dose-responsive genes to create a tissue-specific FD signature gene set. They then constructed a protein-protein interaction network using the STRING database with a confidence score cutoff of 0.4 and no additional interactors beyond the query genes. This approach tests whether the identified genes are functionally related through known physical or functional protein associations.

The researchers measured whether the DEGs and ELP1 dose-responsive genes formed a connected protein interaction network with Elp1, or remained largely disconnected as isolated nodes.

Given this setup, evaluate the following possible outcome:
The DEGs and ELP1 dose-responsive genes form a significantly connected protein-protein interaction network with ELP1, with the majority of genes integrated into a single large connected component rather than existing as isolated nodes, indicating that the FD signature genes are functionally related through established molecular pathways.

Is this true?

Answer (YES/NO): NO